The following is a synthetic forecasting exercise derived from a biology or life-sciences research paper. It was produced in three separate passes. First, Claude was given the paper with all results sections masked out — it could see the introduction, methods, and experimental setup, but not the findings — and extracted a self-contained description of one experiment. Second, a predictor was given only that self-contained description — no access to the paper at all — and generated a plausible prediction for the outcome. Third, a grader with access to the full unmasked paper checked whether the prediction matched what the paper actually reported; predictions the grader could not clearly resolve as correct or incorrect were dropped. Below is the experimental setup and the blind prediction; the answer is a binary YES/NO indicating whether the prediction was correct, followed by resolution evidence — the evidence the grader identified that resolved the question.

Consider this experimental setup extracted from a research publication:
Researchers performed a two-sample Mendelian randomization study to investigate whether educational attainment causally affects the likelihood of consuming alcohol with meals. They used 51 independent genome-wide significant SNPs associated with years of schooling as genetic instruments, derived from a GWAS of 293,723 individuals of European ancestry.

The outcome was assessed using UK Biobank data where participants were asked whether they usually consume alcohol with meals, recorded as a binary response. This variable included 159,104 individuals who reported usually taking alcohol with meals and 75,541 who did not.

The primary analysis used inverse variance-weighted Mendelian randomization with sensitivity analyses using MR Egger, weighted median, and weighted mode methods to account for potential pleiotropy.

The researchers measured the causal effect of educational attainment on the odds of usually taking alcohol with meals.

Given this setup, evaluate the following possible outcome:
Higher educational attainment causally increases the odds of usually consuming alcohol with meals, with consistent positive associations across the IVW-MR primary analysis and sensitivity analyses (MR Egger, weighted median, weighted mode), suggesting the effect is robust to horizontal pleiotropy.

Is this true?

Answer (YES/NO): NO